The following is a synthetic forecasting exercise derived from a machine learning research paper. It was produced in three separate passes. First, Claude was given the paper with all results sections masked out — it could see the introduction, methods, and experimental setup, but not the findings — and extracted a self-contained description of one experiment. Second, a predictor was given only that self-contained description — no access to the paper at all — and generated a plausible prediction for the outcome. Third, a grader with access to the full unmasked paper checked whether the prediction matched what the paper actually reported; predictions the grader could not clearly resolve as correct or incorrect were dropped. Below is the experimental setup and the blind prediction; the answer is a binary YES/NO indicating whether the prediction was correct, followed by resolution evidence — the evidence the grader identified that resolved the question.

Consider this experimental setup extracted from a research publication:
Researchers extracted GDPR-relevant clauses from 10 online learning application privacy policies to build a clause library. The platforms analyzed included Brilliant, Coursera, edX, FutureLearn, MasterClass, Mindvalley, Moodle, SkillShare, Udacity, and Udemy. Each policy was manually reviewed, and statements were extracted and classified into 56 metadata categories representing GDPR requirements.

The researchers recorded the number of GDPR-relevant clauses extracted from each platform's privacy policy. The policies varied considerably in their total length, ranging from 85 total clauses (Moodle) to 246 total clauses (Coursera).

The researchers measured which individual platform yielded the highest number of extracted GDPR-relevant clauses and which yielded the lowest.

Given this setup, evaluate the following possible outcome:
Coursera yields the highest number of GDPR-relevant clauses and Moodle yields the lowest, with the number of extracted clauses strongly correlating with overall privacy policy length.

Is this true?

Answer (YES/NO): NO